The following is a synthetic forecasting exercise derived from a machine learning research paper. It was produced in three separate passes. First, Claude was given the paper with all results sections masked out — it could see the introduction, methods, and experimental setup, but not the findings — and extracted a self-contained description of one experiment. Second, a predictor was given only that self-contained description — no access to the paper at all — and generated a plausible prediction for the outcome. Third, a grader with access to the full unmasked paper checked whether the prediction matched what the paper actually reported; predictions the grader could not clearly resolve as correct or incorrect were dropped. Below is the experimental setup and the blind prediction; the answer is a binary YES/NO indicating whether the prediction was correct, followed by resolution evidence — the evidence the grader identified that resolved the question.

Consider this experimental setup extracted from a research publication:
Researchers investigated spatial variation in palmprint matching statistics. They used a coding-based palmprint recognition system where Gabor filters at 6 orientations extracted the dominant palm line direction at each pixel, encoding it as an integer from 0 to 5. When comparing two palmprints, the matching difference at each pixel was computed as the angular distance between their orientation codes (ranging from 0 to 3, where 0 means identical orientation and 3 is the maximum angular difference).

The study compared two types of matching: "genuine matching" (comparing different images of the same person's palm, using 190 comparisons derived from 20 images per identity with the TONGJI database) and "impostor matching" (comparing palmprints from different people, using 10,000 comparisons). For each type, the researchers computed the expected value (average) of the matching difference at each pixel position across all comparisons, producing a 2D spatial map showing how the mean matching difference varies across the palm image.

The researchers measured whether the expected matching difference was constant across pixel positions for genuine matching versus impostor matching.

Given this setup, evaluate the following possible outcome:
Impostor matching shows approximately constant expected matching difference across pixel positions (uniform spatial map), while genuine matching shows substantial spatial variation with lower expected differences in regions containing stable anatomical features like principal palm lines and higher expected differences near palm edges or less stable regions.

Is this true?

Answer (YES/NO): YES